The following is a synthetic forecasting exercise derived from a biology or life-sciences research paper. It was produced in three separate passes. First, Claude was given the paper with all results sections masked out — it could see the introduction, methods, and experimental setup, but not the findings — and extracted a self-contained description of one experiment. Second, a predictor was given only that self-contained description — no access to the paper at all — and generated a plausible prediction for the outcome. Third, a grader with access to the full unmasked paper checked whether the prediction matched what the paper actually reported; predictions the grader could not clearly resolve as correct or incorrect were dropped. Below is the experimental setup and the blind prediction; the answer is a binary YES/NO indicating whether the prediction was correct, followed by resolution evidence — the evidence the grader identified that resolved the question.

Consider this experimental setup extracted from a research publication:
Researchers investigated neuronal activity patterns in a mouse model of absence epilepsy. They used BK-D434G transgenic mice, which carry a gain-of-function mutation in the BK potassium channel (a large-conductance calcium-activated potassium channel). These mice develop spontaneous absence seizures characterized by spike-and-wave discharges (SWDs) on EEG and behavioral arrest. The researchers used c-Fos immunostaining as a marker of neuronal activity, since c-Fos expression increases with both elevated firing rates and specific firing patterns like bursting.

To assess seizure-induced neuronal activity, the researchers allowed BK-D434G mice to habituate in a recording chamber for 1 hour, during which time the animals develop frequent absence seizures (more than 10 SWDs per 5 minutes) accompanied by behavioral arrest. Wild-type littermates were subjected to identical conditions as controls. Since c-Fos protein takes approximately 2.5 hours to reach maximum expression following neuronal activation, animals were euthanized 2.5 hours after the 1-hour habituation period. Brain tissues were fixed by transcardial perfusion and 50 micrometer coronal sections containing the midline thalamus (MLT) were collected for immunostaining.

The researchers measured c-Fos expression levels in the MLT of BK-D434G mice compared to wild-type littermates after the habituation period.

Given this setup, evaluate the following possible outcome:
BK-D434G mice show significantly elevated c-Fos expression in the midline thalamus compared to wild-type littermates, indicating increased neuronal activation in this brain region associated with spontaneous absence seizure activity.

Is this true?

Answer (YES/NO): YES